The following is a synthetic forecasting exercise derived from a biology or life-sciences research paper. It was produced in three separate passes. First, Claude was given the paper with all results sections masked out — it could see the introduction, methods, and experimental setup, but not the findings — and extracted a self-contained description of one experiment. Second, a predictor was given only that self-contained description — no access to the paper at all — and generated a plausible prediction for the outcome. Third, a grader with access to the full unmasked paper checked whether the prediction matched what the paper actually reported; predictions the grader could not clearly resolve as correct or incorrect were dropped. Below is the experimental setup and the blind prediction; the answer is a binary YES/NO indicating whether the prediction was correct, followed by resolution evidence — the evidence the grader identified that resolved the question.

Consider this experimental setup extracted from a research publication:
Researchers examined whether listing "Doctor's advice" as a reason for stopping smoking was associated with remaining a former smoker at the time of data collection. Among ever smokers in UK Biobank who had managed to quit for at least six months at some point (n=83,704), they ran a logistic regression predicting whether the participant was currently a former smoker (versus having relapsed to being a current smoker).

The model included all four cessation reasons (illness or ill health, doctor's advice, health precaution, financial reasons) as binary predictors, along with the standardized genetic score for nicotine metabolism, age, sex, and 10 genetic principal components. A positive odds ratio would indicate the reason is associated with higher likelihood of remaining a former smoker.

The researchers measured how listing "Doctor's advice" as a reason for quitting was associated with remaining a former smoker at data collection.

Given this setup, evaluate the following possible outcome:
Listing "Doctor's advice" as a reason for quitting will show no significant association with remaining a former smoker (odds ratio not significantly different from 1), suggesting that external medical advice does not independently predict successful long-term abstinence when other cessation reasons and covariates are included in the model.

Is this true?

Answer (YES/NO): NO